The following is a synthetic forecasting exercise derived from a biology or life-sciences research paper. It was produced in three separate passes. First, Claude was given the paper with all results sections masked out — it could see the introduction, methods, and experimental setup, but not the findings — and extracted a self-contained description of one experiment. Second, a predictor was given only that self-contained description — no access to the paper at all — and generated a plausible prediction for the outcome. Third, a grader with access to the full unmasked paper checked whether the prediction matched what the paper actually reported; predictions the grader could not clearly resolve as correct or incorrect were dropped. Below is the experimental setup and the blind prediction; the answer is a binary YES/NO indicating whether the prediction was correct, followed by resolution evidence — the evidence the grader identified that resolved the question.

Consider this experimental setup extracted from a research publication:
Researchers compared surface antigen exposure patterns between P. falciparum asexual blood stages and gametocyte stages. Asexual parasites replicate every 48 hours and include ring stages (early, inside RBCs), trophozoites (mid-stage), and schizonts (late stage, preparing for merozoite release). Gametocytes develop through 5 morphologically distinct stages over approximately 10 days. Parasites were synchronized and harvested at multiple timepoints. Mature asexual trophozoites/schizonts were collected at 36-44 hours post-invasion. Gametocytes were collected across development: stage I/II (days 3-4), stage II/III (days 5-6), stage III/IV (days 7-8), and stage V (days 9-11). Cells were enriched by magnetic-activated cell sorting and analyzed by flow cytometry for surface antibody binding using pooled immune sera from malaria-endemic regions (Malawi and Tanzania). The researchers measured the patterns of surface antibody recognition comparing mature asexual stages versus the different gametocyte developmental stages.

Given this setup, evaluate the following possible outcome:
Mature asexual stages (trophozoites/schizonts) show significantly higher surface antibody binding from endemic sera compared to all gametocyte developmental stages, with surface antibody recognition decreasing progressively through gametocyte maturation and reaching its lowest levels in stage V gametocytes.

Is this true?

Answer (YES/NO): NO